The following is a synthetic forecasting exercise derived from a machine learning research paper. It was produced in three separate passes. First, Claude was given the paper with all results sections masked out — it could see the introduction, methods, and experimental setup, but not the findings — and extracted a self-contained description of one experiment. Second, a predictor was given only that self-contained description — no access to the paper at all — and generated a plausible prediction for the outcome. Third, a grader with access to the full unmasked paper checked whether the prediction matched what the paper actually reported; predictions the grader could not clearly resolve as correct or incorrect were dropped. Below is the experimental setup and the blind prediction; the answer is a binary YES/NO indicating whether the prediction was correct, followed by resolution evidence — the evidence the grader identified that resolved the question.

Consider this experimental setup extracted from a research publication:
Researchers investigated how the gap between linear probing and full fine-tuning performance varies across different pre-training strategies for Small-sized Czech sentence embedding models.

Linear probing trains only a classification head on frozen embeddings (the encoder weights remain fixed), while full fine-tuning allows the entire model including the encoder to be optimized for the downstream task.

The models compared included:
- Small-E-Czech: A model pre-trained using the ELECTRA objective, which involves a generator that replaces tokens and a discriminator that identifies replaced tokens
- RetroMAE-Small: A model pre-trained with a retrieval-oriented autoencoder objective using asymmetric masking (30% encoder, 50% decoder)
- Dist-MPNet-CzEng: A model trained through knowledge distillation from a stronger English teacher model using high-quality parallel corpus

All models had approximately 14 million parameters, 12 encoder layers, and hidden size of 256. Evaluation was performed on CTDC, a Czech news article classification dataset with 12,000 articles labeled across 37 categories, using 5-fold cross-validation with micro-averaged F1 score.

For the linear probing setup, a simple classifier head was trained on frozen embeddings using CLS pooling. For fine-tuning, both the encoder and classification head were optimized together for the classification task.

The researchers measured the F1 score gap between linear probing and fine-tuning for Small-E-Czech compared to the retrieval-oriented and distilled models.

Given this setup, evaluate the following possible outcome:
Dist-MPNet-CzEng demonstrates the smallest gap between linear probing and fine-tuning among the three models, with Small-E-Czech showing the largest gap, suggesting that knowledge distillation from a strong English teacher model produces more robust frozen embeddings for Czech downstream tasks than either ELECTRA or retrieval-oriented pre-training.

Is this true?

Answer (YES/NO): YES